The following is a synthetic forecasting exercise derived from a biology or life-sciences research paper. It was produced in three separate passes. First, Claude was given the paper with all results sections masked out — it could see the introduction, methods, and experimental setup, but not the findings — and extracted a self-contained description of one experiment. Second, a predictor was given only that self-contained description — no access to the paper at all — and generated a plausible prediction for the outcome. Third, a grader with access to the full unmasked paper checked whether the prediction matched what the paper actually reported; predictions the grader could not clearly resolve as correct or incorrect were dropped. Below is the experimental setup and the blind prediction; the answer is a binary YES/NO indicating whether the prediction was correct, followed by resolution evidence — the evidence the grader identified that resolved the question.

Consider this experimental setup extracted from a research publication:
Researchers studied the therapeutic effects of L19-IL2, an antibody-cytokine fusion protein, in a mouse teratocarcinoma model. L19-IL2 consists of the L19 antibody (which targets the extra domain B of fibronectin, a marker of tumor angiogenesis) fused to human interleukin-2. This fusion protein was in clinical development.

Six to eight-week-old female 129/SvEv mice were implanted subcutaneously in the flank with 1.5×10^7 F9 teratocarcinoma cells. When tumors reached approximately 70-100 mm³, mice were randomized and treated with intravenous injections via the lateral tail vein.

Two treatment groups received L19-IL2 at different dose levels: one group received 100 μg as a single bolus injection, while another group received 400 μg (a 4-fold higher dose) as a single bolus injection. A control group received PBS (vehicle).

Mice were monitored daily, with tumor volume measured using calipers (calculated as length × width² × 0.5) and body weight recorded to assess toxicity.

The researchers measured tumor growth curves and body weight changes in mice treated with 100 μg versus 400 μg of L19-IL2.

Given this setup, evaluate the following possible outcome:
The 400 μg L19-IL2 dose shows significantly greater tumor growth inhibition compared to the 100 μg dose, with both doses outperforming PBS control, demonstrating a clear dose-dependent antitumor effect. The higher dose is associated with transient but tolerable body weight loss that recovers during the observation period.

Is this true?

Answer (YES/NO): NO